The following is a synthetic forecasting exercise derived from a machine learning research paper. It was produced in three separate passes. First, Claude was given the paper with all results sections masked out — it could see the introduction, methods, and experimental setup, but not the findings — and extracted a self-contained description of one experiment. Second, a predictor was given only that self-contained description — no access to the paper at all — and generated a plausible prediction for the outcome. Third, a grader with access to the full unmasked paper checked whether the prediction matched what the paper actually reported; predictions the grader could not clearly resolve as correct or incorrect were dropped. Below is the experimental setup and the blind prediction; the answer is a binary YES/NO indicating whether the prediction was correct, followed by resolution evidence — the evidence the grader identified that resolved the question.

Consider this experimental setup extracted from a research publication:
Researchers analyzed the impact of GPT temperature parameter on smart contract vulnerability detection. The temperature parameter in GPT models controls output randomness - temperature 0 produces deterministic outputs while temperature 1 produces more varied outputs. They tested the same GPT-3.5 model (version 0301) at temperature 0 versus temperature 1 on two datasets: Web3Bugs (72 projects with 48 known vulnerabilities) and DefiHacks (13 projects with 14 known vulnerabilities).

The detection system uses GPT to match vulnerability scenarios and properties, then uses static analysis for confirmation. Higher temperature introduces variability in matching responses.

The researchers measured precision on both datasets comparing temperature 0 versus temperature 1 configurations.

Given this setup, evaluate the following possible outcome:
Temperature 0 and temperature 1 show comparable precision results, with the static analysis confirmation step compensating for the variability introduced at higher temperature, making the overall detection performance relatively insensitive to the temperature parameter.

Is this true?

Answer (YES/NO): NO